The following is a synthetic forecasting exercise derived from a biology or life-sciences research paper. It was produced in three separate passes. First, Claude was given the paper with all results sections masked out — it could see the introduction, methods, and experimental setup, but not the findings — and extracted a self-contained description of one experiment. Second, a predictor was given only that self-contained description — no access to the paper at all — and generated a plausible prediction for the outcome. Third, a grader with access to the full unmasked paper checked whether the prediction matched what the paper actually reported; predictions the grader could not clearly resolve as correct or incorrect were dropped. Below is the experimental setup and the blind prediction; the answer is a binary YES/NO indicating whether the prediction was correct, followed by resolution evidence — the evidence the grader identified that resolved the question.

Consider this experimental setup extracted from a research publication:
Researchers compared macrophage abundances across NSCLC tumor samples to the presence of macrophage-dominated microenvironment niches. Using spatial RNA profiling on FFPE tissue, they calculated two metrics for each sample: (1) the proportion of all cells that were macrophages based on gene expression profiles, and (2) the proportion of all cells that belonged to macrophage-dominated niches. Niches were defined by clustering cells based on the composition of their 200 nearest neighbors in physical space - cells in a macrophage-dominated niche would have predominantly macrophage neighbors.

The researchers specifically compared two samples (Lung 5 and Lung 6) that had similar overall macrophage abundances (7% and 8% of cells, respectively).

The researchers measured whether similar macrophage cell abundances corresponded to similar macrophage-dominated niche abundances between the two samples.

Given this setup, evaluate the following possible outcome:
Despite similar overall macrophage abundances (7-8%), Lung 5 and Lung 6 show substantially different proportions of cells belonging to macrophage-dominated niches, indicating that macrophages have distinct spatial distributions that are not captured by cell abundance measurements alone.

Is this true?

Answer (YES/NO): YES